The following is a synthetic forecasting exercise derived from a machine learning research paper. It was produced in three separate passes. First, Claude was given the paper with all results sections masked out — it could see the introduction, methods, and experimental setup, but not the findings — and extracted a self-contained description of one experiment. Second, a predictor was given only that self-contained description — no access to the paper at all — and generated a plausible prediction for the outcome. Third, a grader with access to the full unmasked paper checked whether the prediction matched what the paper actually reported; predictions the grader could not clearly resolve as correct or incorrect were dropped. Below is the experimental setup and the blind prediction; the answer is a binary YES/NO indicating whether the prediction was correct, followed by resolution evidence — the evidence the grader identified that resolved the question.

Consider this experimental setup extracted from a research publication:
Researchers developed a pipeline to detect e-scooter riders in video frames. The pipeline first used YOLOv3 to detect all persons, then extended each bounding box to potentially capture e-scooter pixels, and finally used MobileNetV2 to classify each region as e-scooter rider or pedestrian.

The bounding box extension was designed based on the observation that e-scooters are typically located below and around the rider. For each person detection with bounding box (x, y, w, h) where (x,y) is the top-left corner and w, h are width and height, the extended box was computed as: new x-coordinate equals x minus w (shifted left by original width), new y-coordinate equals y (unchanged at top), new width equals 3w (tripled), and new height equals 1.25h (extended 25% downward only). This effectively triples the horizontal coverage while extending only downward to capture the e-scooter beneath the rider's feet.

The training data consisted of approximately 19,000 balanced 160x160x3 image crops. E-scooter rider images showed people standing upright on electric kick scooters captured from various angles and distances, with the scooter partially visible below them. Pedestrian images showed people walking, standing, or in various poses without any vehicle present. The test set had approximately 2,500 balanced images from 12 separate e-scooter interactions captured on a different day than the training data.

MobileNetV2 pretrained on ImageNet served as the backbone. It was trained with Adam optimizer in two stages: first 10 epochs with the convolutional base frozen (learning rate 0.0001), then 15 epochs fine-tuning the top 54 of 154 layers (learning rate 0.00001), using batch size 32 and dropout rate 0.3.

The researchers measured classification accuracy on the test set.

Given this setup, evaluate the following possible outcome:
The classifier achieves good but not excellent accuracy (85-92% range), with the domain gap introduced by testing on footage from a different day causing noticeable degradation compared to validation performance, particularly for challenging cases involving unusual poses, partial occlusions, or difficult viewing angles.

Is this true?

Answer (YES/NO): NO